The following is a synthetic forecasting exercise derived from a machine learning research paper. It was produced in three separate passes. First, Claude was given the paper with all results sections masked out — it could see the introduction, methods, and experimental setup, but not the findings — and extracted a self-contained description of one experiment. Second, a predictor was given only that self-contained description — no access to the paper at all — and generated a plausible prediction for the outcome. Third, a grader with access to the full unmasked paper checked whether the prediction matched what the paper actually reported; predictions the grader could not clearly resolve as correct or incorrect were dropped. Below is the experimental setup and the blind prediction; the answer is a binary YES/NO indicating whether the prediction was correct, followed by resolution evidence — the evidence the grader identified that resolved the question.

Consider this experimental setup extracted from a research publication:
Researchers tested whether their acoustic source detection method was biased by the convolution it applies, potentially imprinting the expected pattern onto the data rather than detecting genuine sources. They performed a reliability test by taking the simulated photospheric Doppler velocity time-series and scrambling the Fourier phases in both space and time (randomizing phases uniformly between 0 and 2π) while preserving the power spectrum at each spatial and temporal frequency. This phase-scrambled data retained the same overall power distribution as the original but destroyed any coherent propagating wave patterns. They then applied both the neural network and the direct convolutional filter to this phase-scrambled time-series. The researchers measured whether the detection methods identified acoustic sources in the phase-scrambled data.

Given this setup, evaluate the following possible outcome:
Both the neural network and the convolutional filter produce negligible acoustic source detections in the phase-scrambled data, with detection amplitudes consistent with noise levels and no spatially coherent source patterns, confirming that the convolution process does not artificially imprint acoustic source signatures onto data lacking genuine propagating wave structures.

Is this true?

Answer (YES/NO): YES